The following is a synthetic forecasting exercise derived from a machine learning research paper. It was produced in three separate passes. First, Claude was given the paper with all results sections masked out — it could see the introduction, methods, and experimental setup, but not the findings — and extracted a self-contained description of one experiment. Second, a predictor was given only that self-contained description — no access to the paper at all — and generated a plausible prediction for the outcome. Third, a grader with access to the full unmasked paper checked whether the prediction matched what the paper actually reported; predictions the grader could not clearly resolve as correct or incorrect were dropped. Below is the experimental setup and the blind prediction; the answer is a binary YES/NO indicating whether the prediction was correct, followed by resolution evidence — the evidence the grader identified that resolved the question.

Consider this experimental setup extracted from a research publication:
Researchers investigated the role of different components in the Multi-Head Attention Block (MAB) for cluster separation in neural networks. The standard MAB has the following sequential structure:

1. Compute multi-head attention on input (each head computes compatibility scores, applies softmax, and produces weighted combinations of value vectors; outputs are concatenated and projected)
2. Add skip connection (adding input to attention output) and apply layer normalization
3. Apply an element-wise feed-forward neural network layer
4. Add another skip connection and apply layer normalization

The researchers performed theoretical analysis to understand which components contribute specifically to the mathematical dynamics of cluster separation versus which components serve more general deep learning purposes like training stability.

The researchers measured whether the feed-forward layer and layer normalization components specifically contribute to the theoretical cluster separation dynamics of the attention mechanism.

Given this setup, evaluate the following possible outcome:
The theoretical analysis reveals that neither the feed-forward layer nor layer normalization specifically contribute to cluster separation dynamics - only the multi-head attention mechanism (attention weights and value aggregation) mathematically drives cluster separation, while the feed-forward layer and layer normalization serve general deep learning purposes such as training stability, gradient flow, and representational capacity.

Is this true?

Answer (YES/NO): YES